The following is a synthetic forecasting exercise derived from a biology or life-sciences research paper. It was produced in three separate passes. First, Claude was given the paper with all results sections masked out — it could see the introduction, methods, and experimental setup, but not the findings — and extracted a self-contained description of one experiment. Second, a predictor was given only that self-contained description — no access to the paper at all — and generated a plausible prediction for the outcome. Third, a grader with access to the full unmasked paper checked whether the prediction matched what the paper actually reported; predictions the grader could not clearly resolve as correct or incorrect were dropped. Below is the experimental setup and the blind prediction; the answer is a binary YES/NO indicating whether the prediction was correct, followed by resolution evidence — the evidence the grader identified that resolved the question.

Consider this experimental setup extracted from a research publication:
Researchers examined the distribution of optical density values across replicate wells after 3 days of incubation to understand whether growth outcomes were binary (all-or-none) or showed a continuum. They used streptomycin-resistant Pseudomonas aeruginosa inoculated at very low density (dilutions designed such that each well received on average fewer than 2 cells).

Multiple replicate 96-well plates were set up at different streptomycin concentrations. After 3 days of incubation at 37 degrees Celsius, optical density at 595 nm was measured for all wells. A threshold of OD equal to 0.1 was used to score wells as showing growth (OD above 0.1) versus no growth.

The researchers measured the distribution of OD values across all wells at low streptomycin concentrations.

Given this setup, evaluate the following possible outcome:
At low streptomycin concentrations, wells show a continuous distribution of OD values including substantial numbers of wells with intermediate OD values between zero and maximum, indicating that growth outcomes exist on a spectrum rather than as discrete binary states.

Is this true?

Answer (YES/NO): NO